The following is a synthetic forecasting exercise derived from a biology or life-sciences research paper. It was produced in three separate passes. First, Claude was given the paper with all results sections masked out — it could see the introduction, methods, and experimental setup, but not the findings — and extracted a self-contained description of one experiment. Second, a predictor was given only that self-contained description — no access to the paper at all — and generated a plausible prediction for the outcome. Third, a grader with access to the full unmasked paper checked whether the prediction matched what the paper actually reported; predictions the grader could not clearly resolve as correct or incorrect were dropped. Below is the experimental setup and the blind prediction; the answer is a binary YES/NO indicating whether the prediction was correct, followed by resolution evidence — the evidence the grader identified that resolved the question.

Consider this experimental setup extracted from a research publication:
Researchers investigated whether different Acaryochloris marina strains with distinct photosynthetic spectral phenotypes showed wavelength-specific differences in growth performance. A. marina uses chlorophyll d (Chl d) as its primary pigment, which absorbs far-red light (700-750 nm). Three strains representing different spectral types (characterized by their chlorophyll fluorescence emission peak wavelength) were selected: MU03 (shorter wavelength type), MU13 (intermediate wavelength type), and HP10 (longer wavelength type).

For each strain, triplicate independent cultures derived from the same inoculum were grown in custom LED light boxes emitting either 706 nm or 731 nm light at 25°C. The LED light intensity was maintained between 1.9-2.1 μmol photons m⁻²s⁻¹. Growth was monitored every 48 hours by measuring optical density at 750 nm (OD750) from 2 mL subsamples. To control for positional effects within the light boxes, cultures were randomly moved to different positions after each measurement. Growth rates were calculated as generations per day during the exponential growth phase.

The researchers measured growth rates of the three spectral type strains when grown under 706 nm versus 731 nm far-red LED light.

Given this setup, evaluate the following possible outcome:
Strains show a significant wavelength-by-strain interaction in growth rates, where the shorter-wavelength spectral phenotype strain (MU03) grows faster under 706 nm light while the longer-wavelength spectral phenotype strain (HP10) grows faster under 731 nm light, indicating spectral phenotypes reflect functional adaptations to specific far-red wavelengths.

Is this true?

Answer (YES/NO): NO